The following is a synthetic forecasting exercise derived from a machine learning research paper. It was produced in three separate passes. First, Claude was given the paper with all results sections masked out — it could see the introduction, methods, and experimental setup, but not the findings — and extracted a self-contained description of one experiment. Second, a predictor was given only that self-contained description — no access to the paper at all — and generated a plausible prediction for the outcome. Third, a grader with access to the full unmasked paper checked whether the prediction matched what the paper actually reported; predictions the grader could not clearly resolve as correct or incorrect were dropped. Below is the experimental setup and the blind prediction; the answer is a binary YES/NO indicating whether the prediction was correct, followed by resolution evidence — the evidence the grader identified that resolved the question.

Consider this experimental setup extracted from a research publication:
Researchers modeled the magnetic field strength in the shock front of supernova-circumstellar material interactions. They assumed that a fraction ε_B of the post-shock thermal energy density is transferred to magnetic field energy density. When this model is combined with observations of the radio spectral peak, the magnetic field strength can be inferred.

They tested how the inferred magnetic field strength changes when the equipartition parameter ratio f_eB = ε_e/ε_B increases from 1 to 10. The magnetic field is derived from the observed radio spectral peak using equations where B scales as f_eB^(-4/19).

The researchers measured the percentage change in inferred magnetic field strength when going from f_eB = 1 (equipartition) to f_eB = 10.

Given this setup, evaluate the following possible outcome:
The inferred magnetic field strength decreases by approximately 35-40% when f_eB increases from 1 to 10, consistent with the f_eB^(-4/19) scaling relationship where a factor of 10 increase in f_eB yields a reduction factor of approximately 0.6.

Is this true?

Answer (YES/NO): YES